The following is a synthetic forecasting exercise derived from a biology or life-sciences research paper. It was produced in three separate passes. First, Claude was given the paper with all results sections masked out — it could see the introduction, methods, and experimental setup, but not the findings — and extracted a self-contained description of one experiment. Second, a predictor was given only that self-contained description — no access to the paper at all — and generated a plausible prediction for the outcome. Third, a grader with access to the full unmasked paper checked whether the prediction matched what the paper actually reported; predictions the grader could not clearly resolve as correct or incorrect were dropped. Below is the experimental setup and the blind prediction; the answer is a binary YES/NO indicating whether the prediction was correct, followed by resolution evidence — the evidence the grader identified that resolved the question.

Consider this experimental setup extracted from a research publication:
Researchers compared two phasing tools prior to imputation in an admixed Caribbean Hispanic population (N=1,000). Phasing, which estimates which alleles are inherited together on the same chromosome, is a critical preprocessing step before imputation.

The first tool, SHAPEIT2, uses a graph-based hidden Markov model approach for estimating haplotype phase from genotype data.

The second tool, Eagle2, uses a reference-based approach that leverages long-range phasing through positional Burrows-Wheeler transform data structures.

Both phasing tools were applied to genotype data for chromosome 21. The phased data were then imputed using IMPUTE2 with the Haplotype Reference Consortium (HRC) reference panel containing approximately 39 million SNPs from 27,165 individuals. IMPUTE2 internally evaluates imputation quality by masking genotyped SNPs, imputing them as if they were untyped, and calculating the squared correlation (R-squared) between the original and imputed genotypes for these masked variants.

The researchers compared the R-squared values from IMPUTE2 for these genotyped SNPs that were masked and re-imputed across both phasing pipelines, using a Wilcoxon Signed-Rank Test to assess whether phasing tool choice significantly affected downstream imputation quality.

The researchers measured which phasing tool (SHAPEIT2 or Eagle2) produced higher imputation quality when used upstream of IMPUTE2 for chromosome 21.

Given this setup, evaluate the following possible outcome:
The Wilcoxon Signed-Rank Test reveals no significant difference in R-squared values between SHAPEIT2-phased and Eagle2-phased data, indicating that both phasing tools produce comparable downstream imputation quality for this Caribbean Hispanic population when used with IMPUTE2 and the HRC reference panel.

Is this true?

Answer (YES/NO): NO